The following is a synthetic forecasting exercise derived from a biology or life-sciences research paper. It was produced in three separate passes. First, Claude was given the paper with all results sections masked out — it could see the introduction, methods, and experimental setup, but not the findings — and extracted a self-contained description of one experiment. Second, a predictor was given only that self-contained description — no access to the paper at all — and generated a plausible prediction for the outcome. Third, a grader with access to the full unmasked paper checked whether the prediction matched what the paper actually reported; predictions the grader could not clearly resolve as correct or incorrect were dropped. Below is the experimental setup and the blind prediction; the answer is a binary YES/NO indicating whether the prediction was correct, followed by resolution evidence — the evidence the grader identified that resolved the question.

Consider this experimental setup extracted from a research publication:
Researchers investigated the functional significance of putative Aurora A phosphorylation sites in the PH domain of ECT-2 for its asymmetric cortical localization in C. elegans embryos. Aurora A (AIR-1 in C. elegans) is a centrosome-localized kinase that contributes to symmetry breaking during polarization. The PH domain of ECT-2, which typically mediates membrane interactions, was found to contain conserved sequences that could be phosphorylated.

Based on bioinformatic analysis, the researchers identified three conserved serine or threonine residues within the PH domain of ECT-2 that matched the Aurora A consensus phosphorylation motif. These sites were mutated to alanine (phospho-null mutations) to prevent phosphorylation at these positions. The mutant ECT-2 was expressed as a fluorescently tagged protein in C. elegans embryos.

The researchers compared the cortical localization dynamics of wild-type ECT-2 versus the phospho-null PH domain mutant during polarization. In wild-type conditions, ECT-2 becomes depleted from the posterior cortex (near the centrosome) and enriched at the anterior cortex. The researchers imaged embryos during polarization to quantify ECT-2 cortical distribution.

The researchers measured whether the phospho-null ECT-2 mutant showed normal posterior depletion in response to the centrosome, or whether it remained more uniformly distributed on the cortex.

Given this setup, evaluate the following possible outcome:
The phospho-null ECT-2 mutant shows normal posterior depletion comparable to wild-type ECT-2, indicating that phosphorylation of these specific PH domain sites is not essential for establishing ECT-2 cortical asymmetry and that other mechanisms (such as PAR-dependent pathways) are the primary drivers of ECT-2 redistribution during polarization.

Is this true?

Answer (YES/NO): NO